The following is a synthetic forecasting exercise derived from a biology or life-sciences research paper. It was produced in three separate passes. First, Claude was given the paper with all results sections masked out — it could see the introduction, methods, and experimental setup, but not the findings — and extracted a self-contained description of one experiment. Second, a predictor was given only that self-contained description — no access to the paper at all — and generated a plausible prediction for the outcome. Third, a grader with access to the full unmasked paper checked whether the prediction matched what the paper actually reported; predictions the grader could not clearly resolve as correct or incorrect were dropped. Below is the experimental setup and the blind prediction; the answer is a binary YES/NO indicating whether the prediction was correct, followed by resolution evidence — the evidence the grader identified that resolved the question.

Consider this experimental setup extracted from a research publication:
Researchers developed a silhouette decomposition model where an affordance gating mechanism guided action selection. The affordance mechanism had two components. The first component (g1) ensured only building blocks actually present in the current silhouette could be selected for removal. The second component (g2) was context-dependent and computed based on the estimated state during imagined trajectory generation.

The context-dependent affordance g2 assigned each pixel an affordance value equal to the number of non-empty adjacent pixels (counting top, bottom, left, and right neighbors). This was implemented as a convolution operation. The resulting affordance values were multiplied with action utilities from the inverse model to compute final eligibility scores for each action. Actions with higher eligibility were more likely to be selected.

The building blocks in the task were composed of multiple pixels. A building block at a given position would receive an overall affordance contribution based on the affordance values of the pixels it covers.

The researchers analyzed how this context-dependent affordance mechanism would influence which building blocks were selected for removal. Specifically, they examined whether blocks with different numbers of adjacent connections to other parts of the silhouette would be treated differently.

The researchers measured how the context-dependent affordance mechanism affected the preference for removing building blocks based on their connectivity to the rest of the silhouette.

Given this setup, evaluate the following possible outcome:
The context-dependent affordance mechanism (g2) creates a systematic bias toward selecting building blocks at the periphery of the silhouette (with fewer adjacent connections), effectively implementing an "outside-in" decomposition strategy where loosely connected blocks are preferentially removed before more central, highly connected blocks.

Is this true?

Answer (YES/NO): NO